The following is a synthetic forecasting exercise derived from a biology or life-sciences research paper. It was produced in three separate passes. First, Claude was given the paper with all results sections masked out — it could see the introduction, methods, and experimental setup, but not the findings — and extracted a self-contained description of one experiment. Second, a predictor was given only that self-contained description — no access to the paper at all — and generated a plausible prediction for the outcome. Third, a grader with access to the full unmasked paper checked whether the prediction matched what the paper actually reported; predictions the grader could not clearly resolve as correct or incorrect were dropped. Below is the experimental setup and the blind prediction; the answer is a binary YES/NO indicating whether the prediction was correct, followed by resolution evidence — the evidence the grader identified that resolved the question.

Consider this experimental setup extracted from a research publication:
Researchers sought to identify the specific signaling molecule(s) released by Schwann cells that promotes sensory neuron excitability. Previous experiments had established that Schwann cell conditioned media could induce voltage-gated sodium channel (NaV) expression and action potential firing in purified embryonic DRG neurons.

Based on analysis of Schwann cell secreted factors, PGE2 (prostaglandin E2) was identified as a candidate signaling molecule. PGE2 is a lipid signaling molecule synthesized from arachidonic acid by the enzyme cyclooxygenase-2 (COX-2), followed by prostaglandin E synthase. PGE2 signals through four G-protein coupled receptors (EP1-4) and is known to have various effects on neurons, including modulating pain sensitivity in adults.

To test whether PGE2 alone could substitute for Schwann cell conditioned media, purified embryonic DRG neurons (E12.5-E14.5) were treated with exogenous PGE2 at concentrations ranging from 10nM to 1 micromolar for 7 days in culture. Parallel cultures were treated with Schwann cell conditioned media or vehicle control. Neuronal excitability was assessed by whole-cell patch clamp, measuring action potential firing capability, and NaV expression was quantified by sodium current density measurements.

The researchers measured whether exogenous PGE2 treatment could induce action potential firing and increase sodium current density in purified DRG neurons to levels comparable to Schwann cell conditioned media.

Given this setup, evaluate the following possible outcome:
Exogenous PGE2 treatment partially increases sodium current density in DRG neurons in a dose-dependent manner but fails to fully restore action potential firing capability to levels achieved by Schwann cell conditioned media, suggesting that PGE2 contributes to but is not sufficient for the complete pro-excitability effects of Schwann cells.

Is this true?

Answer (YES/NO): NO